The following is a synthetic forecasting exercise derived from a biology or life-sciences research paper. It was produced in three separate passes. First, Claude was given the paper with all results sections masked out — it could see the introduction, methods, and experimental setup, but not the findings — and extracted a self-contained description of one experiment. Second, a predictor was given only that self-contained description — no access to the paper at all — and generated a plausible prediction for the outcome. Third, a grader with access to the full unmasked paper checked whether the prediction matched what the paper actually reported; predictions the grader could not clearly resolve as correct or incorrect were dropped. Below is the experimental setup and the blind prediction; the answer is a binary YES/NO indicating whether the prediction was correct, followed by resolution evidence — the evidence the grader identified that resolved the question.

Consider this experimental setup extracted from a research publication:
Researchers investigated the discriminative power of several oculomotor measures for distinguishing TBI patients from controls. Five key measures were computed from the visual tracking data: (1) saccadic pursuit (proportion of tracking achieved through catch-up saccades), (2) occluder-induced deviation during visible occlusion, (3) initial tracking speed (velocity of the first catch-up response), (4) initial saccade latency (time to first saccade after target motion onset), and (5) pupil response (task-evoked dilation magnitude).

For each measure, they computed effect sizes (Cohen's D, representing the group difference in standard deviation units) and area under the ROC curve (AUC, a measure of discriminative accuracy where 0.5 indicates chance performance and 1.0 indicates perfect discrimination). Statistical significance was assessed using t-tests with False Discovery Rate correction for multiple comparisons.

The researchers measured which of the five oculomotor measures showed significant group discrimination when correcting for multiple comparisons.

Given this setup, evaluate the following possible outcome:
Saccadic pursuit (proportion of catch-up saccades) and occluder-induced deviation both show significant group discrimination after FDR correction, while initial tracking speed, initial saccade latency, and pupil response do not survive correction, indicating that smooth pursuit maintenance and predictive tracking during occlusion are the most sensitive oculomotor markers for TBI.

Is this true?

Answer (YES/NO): NO